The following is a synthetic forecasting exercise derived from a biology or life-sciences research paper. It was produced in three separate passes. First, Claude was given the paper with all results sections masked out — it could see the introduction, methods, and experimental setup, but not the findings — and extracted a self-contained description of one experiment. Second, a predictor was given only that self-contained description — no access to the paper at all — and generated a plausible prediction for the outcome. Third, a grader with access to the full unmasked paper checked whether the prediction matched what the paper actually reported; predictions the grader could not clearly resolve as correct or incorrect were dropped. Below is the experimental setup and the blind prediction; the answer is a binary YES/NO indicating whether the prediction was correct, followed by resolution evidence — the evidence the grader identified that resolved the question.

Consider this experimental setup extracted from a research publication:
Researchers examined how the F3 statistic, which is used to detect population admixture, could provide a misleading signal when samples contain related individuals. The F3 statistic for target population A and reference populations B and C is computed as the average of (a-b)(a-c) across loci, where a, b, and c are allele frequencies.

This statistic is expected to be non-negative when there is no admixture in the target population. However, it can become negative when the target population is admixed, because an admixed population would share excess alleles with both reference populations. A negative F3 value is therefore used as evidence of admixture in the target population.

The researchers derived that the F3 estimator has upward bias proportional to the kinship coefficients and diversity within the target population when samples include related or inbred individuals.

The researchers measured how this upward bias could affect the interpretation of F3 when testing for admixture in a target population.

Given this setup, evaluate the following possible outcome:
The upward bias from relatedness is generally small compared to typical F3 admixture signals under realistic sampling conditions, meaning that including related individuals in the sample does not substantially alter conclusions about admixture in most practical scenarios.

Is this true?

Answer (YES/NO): NO